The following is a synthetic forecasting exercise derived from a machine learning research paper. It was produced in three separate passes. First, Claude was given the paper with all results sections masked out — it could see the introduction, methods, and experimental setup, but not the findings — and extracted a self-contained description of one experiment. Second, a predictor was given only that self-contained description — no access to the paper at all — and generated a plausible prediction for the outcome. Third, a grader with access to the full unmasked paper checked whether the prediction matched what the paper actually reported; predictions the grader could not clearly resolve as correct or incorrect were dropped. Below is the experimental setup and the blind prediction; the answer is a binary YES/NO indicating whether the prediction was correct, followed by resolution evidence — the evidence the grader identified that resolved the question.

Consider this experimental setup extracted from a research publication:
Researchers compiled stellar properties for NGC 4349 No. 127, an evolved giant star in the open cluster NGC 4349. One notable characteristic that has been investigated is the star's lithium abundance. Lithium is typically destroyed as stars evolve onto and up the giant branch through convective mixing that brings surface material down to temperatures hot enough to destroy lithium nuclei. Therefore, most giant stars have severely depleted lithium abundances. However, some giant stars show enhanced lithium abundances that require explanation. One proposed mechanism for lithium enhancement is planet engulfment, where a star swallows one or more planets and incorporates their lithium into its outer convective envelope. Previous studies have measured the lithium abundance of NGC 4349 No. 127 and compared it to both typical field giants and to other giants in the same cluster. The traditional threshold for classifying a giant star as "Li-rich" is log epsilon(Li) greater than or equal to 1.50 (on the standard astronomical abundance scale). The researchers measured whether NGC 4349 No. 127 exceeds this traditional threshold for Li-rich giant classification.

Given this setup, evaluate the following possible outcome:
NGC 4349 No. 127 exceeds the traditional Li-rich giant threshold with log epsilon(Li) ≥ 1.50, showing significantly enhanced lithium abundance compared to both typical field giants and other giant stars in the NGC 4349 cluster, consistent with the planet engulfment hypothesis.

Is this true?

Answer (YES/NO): NO